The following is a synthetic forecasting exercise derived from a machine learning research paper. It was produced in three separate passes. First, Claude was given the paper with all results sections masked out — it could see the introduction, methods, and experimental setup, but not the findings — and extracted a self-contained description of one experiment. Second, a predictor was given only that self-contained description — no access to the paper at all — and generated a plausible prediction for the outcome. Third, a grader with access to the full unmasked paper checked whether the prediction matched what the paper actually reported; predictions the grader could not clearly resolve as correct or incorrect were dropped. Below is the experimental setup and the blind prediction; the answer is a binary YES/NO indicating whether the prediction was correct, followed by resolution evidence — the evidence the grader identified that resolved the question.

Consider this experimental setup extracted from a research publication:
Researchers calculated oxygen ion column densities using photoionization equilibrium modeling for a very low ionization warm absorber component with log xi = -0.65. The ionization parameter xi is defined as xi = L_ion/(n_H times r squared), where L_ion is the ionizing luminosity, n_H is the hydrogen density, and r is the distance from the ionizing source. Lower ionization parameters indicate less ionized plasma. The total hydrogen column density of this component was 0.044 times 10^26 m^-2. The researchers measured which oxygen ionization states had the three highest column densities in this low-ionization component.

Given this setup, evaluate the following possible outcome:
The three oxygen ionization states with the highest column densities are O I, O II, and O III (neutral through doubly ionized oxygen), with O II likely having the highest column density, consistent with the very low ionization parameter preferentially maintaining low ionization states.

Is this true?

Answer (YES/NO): NO